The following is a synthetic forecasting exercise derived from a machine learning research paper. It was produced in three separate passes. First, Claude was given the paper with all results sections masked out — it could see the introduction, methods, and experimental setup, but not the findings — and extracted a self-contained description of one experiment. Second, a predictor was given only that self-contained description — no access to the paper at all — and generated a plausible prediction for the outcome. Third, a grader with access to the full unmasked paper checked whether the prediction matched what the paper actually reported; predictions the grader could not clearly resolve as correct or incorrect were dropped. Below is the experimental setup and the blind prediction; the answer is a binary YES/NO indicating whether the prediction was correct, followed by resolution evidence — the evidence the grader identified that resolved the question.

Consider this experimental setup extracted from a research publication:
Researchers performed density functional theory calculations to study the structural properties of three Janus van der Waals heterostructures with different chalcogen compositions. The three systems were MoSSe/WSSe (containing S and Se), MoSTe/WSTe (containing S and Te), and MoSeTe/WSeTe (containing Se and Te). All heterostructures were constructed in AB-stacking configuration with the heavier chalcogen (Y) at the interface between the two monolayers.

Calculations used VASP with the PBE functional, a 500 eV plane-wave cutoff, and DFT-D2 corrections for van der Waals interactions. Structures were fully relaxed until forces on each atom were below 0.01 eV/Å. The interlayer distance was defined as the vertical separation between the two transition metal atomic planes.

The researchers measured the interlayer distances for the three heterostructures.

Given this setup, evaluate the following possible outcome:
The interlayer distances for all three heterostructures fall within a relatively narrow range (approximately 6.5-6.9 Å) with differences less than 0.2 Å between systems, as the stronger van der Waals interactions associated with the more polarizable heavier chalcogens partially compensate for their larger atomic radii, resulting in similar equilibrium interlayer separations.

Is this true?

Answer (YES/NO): NO